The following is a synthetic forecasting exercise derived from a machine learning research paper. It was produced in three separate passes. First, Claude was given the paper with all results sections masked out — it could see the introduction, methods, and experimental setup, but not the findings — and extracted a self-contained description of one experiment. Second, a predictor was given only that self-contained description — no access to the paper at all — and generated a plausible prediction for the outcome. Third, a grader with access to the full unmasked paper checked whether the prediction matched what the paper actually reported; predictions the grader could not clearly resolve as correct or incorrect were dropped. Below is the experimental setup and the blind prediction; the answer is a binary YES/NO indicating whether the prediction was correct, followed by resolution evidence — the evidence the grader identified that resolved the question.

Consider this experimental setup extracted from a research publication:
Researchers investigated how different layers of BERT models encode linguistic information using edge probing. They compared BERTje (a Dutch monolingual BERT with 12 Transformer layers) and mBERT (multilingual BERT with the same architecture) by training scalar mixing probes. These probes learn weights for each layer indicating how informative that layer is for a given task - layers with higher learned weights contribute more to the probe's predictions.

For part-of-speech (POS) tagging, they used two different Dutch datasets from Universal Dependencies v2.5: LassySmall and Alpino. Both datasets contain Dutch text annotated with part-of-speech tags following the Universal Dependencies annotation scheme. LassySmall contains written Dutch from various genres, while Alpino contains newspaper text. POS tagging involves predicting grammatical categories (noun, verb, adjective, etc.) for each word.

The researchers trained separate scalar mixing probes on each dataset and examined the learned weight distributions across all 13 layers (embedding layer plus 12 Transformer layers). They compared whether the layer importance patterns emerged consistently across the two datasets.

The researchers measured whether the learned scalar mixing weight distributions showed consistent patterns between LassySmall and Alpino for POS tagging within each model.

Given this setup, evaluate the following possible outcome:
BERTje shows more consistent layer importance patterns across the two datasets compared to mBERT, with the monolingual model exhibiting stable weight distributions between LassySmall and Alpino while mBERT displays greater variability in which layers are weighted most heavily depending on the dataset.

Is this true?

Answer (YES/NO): NO